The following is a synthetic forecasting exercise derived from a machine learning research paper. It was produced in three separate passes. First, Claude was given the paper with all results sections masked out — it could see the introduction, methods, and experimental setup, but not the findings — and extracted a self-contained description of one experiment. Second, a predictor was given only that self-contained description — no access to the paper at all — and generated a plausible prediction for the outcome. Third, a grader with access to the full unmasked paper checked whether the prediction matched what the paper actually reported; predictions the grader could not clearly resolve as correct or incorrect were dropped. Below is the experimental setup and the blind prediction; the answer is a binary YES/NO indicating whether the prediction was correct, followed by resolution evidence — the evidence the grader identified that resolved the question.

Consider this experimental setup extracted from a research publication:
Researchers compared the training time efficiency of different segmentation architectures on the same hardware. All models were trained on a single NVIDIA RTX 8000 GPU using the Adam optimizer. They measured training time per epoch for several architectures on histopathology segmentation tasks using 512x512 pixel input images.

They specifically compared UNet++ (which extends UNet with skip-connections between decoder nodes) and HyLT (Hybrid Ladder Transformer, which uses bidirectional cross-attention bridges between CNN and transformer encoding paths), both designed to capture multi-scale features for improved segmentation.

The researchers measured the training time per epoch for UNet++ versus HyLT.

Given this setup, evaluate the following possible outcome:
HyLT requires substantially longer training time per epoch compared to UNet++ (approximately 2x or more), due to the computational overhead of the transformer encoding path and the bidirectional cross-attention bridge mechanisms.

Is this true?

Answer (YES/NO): NO